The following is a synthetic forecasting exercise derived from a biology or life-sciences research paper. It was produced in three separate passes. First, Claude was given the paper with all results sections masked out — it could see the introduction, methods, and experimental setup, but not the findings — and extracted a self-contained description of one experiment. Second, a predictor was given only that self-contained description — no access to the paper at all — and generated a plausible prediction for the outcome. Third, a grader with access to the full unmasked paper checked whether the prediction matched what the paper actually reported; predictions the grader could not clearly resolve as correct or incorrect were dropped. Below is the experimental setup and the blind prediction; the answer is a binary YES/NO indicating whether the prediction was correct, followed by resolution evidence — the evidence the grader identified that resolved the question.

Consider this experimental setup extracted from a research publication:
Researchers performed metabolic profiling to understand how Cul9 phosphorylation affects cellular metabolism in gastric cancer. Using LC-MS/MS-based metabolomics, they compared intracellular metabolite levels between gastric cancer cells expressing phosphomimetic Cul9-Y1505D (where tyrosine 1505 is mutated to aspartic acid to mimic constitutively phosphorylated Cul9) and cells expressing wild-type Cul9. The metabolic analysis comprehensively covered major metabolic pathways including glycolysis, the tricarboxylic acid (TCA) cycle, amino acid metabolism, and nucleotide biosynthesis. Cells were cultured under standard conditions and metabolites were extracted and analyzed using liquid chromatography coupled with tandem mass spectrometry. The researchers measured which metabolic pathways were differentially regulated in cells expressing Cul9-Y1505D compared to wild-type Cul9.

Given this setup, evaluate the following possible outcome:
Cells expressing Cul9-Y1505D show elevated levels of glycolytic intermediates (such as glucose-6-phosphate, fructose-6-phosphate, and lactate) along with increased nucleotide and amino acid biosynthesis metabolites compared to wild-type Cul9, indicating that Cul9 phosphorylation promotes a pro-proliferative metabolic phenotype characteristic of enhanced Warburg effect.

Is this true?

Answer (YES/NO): NO